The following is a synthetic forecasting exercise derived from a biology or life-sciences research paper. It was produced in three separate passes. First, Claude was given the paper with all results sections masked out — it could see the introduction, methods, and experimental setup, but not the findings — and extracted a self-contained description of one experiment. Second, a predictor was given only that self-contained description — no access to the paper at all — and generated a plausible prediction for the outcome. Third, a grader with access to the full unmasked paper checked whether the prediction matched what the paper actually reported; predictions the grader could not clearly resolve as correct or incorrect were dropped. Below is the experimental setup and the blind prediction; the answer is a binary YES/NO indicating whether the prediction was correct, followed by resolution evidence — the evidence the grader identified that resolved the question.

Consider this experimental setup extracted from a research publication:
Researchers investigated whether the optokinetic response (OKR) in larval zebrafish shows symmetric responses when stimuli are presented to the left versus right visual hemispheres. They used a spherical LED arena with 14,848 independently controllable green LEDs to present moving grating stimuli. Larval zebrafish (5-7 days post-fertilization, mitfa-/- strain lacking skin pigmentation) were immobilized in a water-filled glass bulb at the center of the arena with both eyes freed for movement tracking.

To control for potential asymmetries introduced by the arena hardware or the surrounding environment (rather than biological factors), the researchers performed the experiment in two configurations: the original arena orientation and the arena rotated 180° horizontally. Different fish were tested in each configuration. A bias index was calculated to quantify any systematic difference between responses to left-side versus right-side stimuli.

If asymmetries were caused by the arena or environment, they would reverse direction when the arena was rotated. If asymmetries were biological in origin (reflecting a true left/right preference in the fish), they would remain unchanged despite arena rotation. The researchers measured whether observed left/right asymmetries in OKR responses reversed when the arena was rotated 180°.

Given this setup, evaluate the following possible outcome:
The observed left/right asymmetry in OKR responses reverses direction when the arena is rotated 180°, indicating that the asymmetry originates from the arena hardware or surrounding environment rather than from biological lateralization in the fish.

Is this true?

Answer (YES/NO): NO